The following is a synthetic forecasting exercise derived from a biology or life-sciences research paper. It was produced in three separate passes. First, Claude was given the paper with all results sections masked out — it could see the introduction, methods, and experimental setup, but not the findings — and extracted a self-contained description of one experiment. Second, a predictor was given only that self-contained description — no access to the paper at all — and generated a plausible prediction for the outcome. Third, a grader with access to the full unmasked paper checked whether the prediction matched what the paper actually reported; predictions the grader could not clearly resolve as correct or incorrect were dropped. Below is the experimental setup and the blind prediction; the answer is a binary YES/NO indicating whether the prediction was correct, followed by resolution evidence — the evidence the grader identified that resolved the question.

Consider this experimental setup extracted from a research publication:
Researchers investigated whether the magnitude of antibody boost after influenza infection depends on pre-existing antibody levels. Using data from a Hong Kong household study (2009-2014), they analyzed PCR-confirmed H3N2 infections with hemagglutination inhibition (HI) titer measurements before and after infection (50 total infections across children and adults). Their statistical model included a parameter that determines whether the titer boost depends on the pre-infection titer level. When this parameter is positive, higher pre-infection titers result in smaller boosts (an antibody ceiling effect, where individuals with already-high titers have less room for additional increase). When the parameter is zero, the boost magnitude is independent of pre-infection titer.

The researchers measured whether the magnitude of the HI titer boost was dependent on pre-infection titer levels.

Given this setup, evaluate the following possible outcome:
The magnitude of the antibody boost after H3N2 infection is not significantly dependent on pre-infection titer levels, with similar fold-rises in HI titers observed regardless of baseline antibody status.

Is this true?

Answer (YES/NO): NO